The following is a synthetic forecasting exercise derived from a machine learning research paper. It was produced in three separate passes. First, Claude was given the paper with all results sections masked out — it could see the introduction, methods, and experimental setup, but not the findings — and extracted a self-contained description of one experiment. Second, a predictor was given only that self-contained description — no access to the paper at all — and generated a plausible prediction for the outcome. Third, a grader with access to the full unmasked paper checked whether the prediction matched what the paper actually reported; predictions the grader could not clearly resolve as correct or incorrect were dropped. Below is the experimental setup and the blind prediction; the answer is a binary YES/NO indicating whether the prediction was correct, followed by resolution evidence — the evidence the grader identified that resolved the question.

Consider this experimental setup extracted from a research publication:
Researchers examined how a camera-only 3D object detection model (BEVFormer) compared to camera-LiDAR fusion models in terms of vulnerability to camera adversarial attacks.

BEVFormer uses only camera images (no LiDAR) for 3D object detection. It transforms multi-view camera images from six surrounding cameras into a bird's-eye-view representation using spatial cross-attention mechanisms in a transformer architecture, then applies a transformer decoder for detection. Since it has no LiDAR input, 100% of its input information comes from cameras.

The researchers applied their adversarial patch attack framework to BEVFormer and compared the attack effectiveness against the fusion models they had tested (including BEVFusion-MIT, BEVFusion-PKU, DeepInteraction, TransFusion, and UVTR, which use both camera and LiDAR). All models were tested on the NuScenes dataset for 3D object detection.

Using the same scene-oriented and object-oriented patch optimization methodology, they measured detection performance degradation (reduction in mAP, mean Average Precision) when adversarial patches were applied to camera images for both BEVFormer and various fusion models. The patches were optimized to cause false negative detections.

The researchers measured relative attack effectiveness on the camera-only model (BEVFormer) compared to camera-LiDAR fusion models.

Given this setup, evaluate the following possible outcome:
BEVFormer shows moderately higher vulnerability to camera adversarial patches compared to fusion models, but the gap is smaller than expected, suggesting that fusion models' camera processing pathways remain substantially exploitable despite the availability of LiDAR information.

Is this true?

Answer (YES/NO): NO